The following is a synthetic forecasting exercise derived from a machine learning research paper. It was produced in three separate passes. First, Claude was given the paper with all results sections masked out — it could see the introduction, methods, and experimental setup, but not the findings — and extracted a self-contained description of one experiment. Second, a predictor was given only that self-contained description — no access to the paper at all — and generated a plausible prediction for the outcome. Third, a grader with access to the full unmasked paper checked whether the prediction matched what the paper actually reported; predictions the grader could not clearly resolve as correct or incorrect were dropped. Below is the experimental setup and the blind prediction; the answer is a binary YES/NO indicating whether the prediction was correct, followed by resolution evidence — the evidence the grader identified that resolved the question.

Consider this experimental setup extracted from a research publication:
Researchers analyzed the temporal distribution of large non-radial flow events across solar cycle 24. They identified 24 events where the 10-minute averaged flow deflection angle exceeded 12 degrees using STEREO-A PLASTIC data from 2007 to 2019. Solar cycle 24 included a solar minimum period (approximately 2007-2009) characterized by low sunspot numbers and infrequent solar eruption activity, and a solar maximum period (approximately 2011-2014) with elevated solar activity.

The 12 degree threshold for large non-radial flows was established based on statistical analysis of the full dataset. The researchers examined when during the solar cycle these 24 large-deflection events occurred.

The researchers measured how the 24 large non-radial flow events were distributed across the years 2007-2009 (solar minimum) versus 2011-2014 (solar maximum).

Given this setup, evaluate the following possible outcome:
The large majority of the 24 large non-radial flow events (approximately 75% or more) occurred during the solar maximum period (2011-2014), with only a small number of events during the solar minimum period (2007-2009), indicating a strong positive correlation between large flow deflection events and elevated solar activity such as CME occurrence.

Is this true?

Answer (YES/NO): NO